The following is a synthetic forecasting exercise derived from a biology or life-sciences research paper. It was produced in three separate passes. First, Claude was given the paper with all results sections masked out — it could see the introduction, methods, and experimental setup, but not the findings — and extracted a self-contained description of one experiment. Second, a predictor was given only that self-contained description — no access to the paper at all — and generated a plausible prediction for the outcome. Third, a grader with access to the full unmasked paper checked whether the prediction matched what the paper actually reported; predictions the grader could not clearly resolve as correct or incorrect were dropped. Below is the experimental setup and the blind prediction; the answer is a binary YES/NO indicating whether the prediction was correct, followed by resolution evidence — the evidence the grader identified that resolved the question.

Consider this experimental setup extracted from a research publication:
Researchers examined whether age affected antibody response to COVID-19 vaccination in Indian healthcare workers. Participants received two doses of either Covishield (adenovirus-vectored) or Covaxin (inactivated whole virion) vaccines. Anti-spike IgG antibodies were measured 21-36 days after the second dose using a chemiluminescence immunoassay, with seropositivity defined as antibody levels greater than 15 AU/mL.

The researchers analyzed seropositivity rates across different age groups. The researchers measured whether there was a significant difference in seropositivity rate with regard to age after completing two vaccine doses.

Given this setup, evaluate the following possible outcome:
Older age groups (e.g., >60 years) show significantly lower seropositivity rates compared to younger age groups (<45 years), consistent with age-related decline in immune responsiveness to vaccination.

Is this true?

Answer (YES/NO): YES